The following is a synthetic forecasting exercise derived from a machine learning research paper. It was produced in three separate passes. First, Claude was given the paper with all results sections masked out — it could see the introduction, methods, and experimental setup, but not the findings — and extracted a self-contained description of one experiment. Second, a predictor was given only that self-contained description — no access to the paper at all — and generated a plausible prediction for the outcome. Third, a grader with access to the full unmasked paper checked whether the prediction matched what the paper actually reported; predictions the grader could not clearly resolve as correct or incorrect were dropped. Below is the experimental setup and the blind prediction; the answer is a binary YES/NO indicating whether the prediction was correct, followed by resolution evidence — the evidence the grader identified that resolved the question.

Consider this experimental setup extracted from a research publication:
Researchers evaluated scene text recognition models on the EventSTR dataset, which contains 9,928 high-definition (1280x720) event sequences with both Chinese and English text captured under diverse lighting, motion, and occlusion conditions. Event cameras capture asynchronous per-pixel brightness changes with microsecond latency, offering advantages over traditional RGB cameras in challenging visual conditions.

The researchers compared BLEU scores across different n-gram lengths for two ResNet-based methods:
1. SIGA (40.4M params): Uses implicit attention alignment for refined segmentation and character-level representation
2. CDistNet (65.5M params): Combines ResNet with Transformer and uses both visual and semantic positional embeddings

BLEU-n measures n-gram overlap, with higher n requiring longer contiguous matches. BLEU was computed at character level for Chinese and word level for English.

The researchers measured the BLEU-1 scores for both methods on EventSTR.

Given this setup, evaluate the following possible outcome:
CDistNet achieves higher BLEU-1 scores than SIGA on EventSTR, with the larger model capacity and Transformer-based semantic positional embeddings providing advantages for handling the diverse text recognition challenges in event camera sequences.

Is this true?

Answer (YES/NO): NO